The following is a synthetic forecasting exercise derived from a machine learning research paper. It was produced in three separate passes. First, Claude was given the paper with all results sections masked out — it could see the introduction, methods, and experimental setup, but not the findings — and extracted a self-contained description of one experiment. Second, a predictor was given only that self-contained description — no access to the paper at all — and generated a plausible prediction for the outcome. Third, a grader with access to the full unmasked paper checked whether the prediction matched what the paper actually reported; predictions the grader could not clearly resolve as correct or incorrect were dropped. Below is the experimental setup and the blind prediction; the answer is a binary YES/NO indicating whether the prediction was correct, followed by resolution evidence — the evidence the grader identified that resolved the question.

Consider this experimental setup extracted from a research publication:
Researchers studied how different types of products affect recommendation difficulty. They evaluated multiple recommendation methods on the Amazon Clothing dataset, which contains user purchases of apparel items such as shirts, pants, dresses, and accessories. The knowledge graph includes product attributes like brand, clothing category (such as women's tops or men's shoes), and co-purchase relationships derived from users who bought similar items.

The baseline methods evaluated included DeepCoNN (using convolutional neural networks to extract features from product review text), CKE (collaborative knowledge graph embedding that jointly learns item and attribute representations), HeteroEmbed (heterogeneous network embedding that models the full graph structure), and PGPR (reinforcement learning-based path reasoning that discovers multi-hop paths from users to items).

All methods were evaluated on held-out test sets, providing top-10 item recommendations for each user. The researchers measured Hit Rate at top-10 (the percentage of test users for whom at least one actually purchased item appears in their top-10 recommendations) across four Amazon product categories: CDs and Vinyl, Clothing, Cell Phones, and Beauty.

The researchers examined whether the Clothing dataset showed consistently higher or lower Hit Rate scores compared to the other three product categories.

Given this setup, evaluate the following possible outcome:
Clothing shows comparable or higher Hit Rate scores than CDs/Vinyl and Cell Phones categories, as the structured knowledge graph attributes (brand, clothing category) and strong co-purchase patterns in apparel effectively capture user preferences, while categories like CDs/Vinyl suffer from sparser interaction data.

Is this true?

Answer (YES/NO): NO